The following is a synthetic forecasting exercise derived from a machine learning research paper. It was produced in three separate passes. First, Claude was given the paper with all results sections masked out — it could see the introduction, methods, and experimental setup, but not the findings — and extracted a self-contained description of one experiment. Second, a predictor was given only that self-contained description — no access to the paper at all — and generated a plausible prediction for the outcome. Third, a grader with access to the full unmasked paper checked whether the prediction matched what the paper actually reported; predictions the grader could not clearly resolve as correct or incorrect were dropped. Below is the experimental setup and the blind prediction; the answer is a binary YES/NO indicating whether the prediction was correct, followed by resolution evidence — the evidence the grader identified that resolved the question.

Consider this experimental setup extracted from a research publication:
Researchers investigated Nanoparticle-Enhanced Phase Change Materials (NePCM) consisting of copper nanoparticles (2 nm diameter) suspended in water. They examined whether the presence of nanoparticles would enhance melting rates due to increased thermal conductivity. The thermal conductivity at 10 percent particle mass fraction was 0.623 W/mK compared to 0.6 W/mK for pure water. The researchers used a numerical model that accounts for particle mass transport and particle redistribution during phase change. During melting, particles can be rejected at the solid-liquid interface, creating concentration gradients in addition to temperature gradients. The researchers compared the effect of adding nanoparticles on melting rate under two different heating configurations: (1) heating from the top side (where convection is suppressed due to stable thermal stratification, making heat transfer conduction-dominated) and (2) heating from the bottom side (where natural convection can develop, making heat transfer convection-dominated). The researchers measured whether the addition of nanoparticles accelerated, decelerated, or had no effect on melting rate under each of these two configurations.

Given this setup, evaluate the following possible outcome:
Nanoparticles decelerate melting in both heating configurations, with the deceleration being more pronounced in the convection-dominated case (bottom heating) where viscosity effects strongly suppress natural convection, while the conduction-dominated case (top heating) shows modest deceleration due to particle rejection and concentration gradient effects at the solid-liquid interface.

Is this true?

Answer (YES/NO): NO